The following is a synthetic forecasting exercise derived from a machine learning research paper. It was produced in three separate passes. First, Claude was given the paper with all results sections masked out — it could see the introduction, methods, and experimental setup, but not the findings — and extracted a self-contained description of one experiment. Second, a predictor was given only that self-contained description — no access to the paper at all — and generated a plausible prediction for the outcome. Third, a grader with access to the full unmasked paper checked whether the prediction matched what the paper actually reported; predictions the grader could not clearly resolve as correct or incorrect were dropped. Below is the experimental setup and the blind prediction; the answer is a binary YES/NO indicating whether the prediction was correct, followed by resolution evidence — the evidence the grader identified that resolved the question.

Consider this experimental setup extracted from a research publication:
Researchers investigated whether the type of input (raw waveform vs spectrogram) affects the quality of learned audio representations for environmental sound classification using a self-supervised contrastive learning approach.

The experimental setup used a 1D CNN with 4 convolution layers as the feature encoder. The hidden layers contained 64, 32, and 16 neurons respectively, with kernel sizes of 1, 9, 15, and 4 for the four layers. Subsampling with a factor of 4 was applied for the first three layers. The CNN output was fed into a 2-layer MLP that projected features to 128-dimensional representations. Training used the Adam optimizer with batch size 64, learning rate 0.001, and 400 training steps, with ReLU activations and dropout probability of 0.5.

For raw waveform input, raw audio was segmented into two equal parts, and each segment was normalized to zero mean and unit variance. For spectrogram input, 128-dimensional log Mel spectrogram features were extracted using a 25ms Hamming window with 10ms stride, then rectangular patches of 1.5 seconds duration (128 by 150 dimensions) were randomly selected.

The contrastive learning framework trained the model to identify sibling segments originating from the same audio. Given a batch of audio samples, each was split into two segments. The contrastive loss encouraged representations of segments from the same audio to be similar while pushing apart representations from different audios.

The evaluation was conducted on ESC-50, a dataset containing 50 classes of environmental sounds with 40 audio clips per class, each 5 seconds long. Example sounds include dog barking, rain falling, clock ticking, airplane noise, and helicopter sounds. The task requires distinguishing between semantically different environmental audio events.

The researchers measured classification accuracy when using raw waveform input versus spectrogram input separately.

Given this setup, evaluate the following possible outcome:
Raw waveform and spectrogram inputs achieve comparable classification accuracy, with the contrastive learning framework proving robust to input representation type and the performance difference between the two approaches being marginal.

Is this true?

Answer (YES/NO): YES